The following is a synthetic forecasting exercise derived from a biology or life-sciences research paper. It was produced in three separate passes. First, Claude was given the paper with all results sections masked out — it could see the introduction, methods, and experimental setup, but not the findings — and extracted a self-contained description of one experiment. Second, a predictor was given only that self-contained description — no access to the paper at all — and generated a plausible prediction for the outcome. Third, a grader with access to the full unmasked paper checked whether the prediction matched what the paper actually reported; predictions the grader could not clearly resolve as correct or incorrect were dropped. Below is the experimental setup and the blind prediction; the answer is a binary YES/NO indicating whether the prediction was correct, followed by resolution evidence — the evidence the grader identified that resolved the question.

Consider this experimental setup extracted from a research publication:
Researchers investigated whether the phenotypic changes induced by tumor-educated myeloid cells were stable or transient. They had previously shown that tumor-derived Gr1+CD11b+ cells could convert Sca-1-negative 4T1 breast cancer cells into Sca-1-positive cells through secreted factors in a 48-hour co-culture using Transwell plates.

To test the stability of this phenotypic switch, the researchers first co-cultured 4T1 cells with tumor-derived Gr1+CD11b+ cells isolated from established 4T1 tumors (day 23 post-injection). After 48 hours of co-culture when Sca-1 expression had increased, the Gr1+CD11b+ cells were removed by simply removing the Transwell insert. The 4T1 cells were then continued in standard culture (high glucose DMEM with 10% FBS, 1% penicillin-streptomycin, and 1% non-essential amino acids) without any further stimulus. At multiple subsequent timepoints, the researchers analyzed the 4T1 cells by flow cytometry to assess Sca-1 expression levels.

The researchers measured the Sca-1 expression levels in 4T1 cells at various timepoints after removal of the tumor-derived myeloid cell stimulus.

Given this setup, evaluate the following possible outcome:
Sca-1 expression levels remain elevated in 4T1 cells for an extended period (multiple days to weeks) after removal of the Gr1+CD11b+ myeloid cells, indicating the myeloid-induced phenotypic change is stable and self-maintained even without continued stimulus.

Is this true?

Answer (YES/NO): NO